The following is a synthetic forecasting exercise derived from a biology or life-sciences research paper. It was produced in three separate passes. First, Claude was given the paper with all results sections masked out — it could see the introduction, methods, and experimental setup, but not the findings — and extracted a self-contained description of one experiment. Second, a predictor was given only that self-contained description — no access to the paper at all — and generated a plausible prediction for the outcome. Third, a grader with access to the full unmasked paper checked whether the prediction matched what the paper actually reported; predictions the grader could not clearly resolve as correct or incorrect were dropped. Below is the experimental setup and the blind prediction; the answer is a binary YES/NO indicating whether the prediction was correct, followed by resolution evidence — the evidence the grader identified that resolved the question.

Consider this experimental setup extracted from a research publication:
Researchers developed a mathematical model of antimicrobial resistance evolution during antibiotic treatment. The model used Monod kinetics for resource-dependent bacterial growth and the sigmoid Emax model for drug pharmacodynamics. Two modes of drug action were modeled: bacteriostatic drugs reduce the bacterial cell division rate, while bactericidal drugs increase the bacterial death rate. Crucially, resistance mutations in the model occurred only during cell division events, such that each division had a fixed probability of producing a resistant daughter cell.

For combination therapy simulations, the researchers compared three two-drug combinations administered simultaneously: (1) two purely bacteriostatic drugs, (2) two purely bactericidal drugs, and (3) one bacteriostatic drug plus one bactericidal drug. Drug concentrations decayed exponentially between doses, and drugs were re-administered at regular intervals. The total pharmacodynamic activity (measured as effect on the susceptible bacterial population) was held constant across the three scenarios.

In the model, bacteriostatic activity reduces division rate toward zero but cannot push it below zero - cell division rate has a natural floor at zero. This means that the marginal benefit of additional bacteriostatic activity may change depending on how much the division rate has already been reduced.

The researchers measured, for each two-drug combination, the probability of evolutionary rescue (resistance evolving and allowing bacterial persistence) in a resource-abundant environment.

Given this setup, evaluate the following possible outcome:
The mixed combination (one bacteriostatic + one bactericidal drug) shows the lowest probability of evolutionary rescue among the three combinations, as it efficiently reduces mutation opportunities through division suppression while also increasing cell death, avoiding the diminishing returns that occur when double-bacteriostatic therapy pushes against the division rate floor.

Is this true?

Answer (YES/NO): YES